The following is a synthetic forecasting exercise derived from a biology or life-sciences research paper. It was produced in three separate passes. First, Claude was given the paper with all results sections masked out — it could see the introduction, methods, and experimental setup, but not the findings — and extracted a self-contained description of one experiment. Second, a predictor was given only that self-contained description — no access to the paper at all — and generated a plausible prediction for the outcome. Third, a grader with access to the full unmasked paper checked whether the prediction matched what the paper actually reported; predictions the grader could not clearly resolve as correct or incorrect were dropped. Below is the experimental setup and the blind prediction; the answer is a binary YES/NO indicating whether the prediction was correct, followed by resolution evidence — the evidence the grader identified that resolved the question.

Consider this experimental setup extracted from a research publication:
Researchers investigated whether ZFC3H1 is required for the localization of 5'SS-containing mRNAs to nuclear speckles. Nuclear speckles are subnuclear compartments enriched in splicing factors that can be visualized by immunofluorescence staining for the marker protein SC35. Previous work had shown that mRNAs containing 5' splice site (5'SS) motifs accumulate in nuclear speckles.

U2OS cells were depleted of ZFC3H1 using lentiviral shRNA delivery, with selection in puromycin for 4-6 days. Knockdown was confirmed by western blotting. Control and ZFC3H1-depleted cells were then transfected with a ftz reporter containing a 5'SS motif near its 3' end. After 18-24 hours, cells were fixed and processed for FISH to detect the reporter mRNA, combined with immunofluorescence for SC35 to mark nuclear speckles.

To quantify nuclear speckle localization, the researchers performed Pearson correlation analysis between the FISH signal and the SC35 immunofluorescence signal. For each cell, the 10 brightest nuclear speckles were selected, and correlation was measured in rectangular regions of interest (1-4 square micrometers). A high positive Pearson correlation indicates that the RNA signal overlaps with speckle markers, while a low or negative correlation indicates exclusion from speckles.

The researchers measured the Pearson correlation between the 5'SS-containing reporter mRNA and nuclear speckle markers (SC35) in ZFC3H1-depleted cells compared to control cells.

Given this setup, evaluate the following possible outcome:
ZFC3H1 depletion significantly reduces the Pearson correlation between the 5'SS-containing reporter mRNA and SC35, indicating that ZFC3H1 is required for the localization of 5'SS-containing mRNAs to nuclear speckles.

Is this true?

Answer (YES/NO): YES